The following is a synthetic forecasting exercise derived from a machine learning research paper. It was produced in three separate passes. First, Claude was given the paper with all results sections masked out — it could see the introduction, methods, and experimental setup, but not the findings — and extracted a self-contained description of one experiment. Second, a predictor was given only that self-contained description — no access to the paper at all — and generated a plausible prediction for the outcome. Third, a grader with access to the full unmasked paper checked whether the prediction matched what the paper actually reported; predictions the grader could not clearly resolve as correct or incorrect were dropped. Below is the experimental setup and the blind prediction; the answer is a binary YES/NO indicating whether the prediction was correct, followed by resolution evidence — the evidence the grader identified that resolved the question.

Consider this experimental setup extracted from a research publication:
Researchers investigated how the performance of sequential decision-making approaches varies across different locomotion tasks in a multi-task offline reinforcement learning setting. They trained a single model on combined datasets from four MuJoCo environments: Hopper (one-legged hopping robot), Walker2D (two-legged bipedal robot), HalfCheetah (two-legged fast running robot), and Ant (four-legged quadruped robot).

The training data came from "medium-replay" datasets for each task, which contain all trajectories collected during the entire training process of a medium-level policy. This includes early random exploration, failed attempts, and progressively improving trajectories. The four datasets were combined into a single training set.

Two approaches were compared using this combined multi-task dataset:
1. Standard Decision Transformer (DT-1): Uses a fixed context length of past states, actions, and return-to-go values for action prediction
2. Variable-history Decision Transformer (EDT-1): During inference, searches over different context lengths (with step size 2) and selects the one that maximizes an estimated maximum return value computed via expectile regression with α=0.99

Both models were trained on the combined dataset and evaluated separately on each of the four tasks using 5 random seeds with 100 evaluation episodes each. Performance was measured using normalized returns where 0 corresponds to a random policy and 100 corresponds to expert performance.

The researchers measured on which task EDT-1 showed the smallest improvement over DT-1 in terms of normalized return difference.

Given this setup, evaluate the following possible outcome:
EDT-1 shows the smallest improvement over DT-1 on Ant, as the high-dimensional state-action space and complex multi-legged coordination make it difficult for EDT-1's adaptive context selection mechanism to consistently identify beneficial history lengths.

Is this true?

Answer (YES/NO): NO